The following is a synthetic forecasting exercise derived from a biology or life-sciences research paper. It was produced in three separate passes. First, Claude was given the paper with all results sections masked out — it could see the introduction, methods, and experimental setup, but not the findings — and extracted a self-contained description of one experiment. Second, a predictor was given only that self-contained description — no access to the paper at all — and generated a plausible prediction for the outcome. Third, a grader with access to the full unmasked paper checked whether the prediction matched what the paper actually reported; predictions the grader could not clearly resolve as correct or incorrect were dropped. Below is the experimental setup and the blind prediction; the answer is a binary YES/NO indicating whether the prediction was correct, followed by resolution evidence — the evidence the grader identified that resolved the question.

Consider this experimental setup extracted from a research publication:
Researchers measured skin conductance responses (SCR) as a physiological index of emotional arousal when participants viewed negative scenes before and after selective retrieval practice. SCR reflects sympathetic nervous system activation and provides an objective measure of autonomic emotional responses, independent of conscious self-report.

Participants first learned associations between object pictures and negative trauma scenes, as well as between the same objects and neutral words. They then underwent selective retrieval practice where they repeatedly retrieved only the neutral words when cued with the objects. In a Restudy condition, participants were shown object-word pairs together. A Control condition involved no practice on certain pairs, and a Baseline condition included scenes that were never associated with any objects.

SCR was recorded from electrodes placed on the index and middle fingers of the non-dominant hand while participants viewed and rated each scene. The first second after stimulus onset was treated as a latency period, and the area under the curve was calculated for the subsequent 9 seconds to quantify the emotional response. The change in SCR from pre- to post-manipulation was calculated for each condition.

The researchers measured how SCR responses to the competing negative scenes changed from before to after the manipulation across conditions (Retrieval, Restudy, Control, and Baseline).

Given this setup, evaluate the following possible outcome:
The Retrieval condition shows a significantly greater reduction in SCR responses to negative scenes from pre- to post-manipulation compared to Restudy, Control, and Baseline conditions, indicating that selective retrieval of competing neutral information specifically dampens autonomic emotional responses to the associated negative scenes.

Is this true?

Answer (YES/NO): NO